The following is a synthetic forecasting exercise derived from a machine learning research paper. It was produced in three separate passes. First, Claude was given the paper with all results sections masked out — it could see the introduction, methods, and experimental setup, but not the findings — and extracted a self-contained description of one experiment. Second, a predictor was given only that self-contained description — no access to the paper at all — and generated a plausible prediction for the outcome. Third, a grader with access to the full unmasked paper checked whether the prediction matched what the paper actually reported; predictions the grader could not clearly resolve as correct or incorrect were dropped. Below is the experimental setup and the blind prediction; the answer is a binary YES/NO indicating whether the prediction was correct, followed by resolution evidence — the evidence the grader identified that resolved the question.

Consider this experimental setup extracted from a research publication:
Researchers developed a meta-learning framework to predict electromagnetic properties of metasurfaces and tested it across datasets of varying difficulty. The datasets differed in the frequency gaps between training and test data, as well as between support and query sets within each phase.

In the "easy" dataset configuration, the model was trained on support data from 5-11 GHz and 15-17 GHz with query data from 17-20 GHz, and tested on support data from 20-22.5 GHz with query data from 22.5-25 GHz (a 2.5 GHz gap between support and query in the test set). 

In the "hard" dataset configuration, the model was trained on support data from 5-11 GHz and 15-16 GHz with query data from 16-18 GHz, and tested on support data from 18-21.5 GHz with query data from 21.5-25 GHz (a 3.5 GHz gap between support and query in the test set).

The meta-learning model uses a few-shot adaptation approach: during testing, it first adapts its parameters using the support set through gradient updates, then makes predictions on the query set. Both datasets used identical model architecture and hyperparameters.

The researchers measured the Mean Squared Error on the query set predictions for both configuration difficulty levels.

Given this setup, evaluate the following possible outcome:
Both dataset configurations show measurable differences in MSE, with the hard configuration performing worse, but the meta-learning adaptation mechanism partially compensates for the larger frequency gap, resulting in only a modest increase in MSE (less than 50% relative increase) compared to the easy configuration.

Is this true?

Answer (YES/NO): YES